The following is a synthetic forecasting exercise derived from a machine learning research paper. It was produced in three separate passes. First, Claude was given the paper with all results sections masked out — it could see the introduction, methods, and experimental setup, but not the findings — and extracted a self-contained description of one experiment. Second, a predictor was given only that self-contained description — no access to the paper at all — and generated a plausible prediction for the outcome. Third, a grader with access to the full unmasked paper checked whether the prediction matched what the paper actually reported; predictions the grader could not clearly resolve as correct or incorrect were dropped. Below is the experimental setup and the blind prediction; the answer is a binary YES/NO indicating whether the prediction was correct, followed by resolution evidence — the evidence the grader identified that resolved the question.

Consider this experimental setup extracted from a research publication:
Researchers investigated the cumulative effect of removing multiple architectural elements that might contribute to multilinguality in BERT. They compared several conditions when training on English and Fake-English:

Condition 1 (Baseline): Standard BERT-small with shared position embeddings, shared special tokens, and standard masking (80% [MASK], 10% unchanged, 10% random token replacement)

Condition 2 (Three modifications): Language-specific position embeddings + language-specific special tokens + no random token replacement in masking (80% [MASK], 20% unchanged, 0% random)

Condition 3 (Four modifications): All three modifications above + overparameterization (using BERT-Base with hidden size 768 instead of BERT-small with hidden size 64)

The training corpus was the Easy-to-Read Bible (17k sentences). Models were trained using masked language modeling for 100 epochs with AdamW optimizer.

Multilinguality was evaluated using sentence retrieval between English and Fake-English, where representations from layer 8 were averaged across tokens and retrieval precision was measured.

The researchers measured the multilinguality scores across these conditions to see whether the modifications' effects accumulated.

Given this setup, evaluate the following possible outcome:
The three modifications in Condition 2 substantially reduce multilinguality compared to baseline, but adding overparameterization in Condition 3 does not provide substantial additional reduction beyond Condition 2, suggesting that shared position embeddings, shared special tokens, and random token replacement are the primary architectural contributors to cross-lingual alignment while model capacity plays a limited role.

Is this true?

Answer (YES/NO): NO